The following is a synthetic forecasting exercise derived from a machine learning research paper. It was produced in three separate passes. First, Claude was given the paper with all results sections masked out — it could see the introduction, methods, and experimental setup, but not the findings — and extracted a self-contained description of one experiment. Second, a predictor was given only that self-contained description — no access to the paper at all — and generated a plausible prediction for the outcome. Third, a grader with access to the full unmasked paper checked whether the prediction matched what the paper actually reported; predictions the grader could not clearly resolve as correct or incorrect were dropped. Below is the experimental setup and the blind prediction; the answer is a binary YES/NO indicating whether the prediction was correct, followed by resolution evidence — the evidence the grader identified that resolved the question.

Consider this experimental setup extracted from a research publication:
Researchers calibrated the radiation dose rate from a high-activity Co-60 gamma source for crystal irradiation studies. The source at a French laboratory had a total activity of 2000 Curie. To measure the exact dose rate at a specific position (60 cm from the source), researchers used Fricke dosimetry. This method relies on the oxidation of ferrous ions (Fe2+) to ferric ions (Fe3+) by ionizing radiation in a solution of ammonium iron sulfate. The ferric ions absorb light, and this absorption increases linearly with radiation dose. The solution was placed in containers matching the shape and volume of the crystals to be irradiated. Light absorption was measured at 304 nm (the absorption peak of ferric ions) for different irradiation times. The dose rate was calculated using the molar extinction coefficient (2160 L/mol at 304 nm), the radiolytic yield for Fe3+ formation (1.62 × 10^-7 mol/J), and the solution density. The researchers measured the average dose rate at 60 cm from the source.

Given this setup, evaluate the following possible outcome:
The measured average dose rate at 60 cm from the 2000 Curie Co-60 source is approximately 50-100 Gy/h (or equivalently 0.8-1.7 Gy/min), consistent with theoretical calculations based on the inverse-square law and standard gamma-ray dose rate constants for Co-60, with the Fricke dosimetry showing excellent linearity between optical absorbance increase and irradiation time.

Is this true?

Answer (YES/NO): YES